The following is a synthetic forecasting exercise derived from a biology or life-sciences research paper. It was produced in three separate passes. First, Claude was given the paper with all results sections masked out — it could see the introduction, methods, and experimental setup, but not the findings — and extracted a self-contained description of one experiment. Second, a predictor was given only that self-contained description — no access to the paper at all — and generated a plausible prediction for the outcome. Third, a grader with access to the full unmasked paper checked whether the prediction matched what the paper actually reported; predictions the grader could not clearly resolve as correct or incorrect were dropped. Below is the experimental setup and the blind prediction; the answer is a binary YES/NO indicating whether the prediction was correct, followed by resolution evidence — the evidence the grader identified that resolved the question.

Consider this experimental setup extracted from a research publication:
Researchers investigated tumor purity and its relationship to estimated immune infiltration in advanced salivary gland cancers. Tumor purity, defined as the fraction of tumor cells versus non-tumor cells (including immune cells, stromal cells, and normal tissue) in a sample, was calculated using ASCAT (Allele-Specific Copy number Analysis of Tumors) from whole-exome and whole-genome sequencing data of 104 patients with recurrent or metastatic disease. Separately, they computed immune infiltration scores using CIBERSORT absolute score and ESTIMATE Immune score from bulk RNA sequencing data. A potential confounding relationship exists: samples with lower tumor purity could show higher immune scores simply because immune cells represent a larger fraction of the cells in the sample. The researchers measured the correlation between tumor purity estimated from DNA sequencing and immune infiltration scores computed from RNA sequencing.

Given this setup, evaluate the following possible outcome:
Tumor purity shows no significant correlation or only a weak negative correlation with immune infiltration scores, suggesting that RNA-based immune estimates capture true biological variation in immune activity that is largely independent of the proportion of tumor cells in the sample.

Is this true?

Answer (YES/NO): NO